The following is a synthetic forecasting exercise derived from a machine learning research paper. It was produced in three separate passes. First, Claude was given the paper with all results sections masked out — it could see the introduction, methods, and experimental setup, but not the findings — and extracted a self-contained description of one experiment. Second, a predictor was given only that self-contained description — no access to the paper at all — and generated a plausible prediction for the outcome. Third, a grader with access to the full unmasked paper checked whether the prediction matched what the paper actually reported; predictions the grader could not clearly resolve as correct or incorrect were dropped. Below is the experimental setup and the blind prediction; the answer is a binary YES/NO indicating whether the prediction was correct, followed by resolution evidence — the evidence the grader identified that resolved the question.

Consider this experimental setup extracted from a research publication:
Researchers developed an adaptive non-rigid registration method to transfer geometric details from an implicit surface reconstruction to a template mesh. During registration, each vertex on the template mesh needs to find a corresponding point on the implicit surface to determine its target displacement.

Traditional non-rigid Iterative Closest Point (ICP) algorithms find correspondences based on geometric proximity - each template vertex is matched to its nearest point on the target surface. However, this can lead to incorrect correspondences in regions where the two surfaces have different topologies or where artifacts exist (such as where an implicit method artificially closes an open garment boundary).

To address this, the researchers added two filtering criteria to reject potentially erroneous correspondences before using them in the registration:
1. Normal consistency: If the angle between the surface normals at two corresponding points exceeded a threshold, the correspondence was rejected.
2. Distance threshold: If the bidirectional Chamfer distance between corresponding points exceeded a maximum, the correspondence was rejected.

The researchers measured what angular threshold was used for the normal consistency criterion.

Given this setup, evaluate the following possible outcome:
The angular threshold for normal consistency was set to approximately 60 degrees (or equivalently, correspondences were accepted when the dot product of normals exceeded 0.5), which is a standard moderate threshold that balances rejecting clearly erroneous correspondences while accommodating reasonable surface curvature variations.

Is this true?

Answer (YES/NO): YES